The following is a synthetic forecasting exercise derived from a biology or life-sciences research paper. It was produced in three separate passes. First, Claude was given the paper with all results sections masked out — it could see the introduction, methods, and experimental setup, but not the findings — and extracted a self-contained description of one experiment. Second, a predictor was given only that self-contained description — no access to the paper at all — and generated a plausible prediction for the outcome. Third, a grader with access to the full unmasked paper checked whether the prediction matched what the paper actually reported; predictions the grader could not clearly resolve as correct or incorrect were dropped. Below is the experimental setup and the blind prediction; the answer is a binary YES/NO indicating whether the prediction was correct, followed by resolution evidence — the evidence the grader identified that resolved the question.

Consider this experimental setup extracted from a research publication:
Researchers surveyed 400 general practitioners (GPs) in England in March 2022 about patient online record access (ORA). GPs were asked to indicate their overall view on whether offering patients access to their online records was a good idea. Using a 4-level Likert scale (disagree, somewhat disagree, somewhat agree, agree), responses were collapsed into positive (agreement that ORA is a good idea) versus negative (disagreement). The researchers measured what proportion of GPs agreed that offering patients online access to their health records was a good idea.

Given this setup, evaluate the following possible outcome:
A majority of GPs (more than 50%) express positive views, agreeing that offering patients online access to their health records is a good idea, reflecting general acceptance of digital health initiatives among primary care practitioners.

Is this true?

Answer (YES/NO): NO